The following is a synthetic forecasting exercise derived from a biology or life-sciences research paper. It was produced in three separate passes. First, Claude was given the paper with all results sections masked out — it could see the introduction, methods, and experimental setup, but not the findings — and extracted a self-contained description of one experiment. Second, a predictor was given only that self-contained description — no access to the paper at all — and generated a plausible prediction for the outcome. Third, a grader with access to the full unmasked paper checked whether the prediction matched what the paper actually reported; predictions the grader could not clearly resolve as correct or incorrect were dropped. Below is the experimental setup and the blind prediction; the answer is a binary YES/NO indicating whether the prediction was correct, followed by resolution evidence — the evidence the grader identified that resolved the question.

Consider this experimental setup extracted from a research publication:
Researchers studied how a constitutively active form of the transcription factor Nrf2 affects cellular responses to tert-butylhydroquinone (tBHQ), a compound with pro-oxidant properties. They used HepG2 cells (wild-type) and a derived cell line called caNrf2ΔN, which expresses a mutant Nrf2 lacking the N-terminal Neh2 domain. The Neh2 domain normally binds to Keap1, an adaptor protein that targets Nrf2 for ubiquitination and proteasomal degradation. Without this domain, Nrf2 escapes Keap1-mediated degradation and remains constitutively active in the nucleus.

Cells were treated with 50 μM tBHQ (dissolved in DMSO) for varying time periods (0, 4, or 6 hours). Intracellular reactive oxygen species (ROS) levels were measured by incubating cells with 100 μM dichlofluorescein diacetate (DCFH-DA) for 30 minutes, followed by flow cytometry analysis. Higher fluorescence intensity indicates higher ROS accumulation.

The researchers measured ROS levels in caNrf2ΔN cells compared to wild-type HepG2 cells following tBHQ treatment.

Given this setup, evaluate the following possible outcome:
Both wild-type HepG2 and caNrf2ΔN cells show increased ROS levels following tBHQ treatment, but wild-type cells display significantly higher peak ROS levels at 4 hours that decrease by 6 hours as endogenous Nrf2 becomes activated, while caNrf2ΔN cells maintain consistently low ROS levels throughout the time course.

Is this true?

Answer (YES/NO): NO